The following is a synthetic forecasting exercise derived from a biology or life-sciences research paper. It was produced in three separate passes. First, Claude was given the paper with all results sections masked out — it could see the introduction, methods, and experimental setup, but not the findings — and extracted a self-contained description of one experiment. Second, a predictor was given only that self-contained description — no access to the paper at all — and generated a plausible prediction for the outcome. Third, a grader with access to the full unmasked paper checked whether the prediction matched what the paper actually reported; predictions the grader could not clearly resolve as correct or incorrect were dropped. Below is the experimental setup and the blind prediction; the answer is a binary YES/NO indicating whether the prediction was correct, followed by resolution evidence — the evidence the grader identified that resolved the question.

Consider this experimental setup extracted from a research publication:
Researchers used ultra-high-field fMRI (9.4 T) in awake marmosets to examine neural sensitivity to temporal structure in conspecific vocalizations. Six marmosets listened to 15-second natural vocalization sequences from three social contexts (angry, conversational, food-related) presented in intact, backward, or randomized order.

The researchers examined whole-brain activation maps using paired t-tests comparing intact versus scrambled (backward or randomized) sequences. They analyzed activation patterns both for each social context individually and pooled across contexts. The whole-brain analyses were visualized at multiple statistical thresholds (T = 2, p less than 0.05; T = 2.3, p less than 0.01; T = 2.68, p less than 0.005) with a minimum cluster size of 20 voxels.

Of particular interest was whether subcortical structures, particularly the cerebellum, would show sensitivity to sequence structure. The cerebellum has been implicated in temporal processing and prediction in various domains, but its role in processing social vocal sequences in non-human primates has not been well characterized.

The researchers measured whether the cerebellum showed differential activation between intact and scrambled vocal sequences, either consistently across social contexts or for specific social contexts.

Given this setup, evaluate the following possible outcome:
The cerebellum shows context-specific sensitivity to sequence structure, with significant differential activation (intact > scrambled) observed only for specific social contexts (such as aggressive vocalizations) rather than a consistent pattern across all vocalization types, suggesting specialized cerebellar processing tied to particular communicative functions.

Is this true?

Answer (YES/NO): YES